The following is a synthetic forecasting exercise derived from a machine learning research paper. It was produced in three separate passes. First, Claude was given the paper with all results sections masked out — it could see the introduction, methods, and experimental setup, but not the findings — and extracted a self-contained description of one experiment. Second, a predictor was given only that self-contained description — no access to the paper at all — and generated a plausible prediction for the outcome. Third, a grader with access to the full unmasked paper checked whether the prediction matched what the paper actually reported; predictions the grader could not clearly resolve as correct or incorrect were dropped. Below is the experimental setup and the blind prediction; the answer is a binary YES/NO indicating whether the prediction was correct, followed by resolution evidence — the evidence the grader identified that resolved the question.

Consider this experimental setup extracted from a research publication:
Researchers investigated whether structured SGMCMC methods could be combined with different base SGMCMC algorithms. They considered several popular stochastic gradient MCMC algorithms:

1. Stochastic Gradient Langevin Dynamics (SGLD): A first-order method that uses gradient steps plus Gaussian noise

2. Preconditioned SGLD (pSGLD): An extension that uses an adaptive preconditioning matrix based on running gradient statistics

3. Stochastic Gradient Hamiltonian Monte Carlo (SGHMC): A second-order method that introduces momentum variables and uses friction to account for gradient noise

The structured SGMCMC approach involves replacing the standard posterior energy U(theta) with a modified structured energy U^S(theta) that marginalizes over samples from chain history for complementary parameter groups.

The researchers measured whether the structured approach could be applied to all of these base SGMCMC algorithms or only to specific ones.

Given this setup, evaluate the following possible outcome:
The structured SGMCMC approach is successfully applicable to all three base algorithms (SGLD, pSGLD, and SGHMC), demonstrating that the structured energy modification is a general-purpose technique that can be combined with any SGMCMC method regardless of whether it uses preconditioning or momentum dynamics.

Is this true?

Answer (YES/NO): YES